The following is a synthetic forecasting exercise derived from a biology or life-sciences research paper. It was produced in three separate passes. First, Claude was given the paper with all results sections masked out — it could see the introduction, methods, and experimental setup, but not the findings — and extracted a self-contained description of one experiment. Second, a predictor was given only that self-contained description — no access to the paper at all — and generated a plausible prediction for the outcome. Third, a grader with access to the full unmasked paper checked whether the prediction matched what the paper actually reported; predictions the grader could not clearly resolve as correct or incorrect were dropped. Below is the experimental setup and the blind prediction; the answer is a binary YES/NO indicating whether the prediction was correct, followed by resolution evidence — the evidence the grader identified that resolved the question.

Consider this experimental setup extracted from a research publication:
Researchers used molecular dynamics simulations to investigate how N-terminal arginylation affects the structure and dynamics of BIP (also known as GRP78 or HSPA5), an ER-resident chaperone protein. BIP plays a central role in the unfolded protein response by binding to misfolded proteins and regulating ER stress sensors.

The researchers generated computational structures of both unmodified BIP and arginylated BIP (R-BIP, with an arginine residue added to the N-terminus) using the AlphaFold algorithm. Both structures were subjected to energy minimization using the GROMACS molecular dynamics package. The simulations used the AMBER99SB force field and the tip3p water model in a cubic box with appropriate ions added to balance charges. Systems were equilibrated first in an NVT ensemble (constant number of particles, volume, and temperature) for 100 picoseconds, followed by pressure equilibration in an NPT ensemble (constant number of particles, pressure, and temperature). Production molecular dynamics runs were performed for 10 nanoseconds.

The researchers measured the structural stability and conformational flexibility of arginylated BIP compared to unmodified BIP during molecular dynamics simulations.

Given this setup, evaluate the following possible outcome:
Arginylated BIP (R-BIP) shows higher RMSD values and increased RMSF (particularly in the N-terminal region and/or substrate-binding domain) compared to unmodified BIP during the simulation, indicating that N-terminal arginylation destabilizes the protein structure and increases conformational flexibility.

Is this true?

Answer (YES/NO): NO